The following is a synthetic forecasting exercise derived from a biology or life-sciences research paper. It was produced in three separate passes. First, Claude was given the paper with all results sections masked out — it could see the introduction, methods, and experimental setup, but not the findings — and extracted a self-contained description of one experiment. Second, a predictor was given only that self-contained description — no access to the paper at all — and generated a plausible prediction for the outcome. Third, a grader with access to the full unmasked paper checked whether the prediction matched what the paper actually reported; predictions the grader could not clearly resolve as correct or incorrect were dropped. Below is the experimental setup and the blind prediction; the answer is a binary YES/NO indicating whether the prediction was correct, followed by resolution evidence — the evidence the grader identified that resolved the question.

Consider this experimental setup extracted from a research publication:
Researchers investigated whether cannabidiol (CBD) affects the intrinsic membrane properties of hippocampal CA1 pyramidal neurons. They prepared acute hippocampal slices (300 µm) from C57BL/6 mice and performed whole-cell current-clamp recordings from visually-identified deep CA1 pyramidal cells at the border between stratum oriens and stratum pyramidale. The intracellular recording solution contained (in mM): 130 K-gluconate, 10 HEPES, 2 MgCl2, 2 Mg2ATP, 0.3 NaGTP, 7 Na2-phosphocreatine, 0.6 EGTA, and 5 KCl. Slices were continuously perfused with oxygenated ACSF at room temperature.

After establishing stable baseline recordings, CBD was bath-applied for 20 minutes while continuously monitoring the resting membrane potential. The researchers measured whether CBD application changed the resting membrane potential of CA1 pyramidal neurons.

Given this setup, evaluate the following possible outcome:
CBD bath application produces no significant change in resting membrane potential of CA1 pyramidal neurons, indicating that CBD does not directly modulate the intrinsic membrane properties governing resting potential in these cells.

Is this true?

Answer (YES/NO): YES